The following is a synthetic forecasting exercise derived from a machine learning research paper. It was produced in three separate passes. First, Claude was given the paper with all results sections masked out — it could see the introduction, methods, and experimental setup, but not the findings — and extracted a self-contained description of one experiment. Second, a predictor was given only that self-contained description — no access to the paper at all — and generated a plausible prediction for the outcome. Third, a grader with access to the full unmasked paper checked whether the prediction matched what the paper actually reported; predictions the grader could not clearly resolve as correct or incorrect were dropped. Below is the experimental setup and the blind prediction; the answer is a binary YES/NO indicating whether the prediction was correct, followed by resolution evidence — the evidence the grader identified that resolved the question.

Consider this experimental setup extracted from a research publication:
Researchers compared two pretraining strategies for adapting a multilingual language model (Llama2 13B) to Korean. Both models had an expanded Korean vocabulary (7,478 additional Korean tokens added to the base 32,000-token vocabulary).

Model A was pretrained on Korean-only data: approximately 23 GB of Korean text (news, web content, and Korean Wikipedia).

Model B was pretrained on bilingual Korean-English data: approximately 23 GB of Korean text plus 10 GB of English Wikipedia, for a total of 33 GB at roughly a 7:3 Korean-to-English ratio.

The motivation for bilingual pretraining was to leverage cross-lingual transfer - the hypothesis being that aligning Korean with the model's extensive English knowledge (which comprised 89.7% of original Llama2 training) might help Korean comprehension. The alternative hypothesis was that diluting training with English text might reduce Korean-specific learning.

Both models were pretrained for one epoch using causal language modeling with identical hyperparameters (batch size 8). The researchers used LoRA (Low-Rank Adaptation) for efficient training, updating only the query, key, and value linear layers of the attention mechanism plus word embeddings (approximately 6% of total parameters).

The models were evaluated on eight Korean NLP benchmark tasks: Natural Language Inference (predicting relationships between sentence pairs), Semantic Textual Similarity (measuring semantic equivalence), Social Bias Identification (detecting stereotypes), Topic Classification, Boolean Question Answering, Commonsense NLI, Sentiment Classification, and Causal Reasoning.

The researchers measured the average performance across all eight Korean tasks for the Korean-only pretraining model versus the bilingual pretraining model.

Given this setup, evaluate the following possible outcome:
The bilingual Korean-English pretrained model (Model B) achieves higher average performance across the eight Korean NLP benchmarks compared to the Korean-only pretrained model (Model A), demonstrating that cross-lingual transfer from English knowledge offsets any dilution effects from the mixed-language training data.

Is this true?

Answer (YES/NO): NO